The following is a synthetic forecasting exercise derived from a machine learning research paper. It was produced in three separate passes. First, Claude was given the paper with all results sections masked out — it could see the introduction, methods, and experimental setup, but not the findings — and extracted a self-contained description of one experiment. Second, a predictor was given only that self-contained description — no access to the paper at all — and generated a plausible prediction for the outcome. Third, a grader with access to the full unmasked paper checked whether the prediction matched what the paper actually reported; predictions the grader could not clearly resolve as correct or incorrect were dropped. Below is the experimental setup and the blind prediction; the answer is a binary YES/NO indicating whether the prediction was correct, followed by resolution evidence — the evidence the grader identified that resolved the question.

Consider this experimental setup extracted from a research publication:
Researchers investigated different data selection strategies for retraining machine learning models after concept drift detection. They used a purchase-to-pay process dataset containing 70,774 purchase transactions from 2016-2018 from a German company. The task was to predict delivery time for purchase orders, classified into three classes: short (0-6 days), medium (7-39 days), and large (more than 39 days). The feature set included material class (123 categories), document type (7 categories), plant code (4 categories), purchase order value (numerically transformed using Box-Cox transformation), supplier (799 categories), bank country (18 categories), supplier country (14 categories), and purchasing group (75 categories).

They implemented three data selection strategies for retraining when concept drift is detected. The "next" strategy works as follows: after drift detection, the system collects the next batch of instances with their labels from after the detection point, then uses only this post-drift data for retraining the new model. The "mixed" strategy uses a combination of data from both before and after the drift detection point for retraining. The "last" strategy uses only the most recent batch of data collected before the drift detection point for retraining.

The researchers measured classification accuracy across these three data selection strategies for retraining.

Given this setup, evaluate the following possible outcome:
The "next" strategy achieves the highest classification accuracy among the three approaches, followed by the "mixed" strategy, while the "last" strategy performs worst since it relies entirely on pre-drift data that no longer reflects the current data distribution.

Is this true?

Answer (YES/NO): NO